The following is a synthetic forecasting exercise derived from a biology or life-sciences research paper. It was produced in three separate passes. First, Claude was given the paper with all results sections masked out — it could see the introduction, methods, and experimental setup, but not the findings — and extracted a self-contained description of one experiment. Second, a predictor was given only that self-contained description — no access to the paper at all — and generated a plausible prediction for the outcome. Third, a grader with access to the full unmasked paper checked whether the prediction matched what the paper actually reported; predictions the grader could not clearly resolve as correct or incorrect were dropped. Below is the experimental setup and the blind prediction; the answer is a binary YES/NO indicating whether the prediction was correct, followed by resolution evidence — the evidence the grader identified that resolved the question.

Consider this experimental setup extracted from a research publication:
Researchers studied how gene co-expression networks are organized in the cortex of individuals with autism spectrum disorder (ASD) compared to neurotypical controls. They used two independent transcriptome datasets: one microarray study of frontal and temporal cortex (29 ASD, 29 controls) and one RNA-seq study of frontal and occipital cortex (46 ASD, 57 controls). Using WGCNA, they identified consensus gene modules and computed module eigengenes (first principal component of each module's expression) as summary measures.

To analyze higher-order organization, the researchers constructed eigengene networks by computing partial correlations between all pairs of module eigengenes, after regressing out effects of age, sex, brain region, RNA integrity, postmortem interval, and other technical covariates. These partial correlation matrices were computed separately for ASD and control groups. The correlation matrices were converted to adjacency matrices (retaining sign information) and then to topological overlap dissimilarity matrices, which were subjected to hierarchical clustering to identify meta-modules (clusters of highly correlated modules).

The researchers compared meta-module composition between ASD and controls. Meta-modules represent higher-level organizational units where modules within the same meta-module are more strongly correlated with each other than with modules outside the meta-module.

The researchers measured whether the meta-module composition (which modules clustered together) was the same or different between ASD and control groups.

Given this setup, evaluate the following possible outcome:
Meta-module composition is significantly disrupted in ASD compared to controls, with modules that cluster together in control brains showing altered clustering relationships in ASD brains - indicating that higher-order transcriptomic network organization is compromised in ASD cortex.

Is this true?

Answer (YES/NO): YES